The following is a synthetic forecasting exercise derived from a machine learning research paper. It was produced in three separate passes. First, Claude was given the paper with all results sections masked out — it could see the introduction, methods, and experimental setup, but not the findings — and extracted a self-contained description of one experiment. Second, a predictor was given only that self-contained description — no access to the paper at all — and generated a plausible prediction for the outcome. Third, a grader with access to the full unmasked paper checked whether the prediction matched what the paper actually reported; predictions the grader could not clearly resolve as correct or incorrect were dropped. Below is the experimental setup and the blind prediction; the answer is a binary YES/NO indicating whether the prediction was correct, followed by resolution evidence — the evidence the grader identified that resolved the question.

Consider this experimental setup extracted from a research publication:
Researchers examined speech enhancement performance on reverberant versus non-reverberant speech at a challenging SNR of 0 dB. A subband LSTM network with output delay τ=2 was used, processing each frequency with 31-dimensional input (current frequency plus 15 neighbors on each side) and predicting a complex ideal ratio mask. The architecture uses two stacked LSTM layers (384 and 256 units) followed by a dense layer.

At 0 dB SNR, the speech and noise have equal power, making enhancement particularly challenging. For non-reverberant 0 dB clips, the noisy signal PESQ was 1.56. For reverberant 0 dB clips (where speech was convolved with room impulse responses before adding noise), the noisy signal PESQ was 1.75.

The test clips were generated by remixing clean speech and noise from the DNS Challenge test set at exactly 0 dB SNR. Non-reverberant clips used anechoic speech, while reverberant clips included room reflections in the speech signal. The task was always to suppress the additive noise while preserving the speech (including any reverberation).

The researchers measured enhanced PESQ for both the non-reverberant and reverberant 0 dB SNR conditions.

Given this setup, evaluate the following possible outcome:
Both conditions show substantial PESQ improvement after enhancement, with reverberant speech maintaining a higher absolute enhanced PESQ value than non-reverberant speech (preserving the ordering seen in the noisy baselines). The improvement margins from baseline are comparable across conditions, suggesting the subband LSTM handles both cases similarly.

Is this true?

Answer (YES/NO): YES